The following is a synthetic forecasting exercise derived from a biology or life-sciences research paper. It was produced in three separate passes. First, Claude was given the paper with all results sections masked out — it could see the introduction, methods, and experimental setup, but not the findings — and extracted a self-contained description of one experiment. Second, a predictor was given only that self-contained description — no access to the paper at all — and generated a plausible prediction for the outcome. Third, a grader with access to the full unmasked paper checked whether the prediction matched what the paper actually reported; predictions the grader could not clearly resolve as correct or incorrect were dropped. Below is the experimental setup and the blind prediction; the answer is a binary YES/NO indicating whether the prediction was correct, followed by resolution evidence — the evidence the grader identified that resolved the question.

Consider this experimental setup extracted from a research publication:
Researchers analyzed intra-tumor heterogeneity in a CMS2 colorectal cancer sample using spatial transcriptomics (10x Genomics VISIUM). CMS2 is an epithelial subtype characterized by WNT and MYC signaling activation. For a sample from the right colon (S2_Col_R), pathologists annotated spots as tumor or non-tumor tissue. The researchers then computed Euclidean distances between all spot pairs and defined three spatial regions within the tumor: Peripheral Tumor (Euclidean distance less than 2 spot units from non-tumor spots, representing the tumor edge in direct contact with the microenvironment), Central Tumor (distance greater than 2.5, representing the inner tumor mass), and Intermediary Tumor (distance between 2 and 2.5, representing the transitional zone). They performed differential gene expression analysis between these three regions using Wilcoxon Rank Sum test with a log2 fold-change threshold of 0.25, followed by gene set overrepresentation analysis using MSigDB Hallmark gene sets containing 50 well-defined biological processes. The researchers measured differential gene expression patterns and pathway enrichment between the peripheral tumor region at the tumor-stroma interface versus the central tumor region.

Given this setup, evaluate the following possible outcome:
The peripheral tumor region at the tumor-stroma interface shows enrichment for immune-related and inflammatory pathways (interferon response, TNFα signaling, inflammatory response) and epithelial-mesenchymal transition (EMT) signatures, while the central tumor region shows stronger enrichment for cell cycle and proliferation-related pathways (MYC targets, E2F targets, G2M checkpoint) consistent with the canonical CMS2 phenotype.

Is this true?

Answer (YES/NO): NO